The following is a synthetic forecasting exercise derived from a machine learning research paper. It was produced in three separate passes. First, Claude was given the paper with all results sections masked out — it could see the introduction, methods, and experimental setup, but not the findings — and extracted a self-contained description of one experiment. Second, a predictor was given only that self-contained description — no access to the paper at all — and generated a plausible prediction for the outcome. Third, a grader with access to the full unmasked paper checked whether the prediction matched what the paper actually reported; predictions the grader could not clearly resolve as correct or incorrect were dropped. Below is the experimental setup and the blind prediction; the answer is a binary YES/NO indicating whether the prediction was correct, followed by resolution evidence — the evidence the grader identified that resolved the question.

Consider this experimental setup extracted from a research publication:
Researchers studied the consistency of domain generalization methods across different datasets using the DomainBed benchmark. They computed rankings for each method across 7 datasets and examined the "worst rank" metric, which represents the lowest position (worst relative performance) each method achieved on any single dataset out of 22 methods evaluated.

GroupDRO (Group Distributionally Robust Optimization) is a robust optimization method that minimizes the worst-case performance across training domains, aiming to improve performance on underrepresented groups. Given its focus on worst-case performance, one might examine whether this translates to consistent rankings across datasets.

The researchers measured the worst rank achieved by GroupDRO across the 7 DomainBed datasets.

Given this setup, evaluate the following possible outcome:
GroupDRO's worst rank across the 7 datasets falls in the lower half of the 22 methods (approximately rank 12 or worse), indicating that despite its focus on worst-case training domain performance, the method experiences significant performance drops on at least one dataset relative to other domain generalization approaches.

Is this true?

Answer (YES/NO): YES